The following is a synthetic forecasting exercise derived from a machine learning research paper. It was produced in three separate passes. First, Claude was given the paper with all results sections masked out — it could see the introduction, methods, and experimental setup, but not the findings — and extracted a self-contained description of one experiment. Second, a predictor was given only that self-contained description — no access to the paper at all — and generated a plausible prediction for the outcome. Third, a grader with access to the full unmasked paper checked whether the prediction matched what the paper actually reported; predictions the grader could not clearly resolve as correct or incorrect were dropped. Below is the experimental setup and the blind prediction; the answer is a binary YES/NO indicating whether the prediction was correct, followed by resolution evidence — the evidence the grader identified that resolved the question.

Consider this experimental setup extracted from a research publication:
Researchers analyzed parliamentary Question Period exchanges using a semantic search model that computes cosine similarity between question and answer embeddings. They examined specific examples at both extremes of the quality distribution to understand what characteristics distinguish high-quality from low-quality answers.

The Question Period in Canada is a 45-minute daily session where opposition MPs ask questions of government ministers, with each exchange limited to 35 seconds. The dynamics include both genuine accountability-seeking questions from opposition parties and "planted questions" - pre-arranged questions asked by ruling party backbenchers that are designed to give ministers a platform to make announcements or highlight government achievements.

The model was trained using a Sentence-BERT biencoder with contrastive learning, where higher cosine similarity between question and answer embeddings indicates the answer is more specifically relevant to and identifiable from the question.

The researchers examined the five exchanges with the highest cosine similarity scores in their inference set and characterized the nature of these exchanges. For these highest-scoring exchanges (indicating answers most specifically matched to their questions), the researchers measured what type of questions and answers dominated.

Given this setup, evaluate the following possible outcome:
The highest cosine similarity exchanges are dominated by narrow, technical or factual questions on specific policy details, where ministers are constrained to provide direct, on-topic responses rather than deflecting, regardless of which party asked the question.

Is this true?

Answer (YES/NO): NO